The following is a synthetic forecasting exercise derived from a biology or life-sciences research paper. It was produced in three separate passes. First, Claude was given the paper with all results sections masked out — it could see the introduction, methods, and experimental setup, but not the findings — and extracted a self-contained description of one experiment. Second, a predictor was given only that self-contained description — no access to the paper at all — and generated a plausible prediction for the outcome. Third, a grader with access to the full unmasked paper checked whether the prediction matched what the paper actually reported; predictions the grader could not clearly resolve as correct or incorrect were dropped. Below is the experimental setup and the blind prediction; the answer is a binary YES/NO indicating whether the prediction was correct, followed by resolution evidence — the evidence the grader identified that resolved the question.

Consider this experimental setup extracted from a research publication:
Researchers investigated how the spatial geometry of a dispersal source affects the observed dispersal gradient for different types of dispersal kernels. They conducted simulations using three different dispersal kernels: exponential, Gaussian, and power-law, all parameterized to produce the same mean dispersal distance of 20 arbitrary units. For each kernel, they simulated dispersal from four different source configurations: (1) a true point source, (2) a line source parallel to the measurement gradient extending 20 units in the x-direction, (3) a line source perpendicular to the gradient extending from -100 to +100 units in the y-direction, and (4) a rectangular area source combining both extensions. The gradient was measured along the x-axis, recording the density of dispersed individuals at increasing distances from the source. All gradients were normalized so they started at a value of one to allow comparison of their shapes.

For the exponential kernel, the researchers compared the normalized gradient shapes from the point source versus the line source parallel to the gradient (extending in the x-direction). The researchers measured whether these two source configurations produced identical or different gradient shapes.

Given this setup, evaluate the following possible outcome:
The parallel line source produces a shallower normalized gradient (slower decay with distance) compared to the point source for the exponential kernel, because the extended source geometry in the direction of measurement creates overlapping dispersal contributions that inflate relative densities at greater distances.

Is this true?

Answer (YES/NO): NO